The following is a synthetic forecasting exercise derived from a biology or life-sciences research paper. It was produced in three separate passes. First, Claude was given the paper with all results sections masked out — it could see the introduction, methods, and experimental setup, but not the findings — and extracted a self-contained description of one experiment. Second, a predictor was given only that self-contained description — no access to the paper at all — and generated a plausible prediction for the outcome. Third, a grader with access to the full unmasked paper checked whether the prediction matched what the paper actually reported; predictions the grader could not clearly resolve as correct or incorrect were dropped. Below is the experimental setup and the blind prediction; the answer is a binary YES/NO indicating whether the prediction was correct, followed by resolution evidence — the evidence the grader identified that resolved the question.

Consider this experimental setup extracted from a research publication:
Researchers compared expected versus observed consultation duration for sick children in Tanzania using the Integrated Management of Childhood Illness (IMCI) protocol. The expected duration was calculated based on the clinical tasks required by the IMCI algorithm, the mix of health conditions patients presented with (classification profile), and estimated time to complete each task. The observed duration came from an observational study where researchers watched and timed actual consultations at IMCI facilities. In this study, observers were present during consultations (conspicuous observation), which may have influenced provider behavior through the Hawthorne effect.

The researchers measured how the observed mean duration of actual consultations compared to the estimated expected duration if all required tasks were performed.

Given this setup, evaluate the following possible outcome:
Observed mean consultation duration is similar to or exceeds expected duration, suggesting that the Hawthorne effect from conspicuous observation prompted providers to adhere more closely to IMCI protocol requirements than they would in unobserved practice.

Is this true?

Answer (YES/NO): NO